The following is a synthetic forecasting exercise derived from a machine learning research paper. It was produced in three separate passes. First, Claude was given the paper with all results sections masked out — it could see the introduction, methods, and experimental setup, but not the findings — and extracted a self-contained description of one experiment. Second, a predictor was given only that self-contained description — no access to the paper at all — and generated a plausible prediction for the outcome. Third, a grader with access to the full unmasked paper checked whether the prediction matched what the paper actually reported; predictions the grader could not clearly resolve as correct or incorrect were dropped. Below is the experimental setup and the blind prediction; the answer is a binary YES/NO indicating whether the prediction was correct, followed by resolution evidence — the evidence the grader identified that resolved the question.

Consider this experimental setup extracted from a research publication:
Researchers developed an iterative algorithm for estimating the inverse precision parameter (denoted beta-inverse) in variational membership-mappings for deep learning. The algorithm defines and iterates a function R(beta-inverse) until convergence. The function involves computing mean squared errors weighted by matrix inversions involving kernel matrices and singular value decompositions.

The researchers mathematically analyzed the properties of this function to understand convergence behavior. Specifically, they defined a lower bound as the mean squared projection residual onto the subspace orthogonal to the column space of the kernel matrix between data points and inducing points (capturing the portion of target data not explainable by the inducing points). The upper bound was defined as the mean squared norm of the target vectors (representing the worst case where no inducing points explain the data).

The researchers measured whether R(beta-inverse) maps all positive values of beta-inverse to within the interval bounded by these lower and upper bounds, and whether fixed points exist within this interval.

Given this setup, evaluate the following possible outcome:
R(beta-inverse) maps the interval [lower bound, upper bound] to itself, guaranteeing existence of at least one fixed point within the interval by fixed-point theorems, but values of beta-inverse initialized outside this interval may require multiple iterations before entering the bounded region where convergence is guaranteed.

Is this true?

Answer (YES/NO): NO